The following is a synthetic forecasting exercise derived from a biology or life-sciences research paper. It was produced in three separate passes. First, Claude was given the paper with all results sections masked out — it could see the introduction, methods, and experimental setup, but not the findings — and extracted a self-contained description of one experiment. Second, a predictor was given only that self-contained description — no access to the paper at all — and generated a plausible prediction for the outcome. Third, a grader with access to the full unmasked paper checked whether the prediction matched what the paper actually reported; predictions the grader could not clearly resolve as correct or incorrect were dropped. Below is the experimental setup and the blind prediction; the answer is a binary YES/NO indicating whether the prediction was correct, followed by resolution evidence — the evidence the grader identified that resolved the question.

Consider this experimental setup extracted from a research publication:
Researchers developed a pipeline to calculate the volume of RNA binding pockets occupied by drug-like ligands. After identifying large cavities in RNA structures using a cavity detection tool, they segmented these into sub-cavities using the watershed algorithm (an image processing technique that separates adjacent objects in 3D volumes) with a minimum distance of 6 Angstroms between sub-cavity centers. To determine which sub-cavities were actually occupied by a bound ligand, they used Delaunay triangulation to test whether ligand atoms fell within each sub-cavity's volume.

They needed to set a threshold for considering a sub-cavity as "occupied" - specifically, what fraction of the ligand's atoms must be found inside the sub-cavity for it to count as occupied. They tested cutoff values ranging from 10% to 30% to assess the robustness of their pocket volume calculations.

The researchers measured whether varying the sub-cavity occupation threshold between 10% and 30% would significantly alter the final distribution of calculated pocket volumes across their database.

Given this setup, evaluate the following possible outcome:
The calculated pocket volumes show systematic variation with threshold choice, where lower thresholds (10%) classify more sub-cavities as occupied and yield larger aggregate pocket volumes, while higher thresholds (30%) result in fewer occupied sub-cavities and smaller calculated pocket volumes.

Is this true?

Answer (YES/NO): NO